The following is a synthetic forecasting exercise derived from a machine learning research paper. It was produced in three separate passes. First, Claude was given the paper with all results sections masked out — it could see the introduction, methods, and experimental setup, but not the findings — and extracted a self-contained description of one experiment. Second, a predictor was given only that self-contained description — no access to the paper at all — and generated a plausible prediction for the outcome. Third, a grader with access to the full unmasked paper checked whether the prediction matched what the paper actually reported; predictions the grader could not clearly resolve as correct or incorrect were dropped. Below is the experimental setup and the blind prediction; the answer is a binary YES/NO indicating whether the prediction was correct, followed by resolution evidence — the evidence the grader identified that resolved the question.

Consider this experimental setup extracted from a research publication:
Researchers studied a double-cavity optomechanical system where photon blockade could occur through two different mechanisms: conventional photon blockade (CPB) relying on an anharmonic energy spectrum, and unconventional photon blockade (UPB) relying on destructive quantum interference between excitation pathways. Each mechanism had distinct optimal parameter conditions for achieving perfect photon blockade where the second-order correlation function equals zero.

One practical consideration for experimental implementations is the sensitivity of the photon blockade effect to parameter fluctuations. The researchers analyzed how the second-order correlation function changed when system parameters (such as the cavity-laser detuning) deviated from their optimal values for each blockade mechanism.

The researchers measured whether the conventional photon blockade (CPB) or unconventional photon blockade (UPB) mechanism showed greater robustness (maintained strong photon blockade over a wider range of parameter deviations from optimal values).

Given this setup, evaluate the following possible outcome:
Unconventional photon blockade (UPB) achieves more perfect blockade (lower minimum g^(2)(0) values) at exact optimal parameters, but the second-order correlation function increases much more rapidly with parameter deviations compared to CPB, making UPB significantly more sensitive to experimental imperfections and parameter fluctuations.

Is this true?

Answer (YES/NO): YES